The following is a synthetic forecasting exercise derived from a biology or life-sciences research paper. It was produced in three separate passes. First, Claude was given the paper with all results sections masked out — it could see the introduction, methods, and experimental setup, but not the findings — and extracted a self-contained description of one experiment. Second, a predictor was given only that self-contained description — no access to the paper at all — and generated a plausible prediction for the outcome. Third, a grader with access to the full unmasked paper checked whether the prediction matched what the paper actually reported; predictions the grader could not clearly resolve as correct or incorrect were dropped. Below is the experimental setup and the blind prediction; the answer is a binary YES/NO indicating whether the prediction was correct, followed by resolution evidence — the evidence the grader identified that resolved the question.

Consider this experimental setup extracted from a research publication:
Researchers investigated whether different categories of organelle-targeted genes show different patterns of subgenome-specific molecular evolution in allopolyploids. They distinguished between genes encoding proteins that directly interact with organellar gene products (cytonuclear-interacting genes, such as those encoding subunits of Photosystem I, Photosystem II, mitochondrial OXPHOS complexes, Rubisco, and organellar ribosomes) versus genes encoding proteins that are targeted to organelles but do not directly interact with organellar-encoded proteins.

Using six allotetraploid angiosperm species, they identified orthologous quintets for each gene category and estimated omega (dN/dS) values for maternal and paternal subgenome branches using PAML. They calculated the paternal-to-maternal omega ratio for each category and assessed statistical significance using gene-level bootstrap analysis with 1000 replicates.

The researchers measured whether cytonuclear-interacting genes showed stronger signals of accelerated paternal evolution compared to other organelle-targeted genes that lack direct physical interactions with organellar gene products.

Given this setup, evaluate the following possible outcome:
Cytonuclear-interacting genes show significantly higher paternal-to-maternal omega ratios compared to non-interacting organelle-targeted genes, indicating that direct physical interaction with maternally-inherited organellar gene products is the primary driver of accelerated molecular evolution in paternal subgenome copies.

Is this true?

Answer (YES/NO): NO